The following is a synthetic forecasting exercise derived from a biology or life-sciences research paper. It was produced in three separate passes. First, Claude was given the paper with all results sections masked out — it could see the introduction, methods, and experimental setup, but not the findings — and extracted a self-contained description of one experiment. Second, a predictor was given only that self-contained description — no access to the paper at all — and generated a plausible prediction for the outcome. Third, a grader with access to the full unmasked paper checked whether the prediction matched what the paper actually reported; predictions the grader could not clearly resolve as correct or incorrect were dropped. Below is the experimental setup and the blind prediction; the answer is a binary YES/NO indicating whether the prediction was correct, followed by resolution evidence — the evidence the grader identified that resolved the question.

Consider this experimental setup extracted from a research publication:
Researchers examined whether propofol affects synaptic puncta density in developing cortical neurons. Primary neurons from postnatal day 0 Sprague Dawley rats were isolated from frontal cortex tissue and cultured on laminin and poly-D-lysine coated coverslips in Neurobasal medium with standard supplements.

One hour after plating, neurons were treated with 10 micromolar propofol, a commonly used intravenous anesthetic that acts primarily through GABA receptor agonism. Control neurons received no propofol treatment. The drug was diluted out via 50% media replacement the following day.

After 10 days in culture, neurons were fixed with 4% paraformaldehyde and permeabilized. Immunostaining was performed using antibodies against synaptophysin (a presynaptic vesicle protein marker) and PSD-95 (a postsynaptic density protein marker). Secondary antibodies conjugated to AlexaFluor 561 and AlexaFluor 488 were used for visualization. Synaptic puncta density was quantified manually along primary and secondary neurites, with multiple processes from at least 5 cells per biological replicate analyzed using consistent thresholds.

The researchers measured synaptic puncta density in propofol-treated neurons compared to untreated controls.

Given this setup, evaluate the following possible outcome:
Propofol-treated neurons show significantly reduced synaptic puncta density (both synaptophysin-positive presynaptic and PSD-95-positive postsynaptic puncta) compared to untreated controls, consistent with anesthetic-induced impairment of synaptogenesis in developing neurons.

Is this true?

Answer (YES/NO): NO